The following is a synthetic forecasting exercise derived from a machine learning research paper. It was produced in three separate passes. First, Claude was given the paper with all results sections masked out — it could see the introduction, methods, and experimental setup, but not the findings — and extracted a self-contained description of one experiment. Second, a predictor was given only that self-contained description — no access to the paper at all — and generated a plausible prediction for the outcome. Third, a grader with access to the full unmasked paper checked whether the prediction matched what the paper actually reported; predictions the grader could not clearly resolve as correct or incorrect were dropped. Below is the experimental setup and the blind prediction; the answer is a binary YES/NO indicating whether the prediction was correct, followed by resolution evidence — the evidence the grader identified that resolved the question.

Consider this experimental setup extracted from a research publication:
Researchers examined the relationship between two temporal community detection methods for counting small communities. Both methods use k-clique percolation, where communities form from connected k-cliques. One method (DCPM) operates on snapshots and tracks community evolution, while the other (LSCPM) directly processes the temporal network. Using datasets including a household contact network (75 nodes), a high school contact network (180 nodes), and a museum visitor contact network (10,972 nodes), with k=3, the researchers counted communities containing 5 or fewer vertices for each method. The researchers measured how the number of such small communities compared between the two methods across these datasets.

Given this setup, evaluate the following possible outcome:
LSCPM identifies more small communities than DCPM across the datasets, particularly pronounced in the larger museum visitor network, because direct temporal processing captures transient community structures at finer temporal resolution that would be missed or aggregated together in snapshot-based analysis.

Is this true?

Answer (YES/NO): NO